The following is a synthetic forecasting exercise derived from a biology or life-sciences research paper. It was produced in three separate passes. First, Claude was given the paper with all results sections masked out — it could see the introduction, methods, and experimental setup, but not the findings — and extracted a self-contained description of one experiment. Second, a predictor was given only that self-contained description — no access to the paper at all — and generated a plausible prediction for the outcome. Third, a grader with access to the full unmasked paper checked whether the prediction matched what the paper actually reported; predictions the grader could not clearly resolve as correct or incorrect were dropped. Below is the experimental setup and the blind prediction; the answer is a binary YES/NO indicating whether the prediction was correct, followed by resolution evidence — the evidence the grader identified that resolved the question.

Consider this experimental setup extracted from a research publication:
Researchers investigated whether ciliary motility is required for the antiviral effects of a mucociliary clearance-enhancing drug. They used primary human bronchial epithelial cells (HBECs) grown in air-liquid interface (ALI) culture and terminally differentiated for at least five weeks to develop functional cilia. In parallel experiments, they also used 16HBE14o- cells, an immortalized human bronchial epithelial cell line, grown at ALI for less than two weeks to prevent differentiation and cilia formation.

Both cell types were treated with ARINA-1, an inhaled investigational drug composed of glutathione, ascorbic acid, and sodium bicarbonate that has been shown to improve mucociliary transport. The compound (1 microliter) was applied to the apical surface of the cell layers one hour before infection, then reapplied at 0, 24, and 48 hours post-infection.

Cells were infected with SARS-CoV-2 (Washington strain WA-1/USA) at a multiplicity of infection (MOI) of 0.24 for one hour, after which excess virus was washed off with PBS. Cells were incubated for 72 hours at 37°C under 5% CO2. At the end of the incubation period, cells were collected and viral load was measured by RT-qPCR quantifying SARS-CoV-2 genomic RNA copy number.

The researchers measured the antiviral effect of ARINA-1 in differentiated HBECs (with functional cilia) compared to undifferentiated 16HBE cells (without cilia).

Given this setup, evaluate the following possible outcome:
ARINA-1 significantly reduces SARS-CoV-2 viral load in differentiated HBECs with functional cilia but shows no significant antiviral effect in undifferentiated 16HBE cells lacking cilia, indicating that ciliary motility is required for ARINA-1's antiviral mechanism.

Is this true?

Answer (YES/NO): YES